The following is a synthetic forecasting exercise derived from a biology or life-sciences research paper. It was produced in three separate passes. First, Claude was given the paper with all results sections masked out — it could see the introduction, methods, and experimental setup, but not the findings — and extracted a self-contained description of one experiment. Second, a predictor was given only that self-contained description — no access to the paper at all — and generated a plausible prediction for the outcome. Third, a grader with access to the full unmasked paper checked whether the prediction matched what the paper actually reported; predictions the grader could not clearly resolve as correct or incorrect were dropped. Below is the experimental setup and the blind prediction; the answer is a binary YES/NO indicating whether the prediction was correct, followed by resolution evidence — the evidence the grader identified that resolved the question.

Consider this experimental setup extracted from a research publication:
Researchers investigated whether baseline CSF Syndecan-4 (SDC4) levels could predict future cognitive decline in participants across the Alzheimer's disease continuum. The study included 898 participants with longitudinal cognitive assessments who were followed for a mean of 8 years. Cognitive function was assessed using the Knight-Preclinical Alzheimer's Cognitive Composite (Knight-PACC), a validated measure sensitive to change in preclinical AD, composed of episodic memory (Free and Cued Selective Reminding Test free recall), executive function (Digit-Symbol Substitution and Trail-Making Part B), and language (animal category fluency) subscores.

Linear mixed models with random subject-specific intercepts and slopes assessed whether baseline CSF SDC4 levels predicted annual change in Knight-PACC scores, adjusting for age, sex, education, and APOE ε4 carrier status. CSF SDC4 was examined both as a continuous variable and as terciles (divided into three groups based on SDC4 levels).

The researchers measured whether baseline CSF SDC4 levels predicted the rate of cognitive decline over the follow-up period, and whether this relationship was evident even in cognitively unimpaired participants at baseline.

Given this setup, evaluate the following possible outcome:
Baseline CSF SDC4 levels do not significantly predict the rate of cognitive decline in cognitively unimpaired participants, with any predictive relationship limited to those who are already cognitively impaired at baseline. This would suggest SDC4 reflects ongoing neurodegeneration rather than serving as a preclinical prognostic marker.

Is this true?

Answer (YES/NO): NO